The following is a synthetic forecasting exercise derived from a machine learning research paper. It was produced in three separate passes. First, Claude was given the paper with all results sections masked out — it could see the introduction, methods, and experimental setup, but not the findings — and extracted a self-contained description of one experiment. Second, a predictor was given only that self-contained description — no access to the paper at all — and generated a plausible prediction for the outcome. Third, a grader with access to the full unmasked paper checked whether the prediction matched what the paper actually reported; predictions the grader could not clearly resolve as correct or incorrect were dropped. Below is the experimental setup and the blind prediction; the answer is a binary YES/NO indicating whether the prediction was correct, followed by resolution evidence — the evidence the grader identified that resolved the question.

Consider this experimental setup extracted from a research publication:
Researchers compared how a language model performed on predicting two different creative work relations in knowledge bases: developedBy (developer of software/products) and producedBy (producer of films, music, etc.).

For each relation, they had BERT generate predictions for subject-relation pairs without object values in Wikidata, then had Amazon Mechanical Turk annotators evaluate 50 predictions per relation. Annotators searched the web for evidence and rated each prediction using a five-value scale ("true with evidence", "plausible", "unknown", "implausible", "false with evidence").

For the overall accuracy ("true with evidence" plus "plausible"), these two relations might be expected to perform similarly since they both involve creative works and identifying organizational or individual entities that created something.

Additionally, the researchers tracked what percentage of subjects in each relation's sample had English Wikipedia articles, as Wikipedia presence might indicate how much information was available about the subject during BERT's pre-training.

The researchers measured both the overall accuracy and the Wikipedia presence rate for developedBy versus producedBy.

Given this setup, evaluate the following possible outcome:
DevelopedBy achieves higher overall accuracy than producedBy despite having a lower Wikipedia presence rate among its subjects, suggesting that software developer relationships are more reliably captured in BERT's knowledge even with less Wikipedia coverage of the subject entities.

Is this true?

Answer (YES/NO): NO